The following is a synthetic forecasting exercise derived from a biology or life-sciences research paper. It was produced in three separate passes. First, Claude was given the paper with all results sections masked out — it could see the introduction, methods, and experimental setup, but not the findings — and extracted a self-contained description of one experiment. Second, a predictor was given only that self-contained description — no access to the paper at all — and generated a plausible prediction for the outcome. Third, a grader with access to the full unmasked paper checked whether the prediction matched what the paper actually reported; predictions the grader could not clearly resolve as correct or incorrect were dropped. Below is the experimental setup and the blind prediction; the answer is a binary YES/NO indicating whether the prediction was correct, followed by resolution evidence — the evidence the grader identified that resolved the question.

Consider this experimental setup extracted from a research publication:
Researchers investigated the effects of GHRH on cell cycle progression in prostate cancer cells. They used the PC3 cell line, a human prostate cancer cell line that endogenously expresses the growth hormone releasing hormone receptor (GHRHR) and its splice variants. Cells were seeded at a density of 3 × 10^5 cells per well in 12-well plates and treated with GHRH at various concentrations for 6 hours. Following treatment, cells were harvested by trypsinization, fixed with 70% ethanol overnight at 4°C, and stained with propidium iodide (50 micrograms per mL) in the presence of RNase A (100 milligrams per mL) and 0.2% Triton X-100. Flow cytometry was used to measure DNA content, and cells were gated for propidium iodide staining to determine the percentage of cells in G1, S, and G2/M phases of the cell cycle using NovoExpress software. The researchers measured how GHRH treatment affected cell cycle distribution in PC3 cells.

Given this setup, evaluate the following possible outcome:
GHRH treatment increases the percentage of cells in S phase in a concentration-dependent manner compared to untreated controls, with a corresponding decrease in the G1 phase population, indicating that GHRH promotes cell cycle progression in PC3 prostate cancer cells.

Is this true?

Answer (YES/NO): NO